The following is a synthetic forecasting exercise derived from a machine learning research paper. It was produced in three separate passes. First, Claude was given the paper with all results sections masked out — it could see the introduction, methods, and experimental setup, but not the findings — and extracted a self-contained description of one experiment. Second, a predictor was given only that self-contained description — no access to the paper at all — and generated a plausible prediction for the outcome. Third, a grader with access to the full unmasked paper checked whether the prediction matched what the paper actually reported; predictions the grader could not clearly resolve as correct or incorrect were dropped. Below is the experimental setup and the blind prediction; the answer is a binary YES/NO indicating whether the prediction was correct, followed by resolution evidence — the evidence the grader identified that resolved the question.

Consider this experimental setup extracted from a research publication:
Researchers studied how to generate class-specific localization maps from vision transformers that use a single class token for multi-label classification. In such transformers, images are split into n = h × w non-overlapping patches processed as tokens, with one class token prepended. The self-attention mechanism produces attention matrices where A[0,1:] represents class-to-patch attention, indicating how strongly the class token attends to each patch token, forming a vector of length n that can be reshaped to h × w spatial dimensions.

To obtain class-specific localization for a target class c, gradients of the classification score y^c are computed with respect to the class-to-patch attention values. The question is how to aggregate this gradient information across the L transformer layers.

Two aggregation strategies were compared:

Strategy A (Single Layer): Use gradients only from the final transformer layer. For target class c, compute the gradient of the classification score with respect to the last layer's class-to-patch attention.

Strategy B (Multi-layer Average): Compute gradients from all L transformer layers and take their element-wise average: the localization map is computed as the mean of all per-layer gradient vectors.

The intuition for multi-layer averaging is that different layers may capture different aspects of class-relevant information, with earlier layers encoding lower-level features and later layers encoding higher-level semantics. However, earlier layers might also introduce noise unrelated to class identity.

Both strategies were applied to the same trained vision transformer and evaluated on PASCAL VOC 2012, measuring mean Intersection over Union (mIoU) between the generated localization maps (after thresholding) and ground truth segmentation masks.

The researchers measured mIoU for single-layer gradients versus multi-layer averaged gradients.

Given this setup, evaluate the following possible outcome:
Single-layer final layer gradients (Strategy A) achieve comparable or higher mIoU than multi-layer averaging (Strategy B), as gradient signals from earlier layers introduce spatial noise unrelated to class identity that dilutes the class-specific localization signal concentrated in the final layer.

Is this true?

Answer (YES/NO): YES